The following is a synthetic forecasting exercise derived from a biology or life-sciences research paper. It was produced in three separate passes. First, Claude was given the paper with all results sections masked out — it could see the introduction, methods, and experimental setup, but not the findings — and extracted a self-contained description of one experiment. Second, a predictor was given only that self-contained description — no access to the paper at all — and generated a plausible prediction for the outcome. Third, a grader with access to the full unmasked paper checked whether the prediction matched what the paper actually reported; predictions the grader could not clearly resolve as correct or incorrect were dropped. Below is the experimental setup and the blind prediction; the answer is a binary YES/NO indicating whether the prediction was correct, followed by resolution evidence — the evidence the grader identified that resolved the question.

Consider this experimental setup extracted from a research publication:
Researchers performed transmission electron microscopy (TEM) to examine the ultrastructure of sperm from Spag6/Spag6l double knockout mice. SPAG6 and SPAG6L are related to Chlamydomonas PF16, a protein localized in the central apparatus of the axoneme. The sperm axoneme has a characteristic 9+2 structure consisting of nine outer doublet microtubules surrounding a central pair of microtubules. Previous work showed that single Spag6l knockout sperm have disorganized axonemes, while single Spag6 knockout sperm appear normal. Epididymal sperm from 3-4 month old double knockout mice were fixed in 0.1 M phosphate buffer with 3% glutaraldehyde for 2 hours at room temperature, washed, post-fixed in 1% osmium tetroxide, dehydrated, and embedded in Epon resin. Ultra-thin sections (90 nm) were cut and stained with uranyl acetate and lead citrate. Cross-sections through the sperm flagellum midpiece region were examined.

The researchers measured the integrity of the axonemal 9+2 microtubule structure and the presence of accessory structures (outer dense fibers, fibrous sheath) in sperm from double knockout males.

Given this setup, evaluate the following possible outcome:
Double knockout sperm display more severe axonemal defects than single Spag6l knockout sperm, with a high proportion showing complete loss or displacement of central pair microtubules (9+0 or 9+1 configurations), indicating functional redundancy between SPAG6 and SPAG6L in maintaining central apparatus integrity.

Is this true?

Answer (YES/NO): NO